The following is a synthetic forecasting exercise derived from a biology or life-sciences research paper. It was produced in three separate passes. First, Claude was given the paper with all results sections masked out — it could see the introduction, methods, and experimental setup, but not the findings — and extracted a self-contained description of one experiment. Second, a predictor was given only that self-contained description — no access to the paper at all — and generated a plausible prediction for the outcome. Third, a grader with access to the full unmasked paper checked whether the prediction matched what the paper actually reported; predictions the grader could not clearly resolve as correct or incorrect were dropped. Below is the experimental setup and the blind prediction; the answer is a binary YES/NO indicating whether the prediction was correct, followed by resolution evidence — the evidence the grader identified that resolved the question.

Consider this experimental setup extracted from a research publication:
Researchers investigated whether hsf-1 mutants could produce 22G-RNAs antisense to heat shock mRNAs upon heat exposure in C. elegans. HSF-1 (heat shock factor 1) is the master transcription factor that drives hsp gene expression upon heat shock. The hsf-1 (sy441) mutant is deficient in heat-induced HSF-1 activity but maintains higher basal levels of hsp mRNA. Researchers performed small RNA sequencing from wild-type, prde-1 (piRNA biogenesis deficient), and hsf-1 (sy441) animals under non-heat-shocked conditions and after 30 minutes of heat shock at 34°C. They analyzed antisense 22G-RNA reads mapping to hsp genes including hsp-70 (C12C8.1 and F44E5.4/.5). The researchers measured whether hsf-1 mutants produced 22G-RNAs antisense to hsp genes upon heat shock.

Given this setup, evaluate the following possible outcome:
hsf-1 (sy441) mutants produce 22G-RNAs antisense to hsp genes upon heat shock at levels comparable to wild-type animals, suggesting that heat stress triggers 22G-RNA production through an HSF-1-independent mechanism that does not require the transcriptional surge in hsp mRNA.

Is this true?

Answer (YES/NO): NO